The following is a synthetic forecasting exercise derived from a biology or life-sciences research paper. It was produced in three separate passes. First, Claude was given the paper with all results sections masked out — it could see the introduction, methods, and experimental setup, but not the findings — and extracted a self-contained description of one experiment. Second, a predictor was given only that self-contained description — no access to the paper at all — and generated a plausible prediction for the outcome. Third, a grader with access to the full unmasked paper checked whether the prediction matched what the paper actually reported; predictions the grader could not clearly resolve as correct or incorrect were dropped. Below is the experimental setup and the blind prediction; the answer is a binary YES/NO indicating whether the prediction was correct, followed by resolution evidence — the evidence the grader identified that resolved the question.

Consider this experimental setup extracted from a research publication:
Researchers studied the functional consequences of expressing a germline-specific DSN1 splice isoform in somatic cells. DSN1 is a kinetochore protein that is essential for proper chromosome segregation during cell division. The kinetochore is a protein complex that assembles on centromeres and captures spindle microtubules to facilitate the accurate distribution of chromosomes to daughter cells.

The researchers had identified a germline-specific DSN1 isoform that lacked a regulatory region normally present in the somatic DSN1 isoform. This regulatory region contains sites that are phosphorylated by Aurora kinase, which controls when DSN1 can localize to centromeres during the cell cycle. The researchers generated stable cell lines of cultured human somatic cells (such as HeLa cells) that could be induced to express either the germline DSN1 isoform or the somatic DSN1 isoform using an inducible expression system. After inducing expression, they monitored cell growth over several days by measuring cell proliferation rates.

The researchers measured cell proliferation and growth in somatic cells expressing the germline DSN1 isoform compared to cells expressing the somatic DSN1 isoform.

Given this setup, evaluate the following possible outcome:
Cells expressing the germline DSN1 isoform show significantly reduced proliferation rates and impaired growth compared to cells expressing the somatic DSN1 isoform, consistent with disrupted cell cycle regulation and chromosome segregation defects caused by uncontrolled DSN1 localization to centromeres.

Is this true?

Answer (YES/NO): YES